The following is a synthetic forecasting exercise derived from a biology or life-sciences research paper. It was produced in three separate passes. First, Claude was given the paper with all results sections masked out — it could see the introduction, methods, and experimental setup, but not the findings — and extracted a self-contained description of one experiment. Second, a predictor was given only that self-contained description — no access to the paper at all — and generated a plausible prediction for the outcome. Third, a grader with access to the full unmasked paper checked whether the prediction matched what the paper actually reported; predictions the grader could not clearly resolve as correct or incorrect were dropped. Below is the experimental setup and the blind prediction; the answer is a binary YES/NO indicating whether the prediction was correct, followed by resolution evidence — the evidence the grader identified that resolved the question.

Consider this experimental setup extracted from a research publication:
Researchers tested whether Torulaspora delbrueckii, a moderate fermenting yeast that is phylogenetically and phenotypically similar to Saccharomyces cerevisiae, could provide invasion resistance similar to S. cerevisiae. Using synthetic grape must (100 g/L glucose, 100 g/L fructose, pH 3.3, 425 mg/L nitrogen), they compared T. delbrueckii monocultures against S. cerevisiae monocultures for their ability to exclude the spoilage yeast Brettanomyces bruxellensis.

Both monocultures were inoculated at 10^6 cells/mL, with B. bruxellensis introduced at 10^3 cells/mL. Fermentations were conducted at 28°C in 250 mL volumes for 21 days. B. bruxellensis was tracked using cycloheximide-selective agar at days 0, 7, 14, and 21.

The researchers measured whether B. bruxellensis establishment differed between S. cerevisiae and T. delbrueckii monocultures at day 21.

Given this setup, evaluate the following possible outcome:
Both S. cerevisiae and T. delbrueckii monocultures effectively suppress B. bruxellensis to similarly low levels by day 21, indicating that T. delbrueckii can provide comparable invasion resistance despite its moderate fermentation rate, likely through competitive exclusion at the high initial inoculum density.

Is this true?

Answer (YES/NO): NO